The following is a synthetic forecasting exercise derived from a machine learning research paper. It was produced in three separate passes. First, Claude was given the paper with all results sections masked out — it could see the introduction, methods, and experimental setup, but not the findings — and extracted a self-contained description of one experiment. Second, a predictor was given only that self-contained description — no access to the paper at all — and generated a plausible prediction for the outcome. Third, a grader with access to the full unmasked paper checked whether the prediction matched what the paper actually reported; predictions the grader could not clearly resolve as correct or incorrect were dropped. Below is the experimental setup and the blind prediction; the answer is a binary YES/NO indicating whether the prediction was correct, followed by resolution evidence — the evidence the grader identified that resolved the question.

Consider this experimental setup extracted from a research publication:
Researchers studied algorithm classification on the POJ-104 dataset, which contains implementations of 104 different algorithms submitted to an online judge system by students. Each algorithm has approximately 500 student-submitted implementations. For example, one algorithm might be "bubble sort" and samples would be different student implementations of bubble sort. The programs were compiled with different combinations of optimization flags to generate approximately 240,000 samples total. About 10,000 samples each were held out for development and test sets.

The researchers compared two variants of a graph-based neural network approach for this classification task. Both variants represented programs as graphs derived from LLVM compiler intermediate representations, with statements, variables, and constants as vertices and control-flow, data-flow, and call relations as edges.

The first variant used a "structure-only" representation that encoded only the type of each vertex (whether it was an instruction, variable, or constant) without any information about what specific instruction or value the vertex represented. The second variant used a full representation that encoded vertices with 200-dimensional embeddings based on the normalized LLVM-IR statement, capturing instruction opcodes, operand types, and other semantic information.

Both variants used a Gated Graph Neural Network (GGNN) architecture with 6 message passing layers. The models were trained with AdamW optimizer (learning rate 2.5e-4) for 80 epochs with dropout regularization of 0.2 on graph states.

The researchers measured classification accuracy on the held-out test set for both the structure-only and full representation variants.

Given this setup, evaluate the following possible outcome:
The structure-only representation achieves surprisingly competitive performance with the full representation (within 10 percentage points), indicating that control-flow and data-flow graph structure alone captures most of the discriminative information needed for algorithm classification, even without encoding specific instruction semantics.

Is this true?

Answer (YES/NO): YES